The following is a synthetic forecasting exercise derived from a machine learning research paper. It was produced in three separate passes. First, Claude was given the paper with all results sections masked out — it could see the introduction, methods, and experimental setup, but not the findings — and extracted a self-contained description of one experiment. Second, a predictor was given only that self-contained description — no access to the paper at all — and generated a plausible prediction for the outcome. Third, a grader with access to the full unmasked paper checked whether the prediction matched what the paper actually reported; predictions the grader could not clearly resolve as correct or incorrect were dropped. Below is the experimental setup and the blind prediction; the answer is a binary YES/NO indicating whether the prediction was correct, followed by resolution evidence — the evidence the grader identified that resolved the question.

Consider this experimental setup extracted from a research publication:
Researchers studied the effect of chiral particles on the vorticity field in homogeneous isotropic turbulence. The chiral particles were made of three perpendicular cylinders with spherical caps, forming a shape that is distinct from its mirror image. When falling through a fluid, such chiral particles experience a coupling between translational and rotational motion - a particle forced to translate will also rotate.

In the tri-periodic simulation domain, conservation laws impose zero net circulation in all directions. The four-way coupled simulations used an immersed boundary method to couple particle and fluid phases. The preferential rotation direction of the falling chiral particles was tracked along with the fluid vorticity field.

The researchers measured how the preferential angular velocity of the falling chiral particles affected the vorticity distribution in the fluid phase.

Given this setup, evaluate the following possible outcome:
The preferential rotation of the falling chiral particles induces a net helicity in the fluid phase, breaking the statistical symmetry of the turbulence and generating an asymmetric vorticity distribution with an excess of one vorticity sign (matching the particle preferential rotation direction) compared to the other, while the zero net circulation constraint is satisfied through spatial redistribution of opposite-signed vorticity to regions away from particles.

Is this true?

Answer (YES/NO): NO